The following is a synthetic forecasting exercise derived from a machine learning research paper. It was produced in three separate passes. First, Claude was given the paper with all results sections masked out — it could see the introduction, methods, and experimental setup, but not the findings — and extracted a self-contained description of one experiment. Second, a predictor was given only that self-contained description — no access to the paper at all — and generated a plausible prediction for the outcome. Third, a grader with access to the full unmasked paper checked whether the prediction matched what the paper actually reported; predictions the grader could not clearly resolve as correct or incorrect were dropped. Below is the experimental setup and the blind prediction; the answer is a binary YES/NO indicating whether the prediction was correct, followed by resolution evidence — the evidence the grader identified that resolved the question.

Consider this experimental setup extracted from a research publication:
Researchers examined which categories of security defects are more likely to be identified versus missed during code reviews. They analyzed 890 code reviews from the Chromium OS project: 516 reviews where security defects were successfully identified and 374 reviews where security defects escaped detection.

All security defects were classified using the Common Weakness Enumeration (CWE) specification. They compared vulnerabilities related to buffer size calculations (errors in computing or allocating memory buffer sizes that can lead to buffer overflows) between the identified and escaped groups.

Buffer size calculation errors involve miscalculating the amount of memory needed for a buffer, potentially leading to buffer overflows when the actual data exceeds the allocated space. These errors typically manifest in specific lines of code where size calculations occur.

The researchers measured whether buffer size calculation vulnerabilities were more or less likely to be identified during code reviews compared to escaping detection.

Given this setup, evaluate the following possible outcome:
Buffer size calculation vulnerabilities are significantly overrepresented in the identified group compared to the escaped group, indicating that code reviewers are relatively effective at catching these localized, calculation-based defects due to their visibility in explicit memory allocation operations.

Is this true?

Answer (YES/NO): YES